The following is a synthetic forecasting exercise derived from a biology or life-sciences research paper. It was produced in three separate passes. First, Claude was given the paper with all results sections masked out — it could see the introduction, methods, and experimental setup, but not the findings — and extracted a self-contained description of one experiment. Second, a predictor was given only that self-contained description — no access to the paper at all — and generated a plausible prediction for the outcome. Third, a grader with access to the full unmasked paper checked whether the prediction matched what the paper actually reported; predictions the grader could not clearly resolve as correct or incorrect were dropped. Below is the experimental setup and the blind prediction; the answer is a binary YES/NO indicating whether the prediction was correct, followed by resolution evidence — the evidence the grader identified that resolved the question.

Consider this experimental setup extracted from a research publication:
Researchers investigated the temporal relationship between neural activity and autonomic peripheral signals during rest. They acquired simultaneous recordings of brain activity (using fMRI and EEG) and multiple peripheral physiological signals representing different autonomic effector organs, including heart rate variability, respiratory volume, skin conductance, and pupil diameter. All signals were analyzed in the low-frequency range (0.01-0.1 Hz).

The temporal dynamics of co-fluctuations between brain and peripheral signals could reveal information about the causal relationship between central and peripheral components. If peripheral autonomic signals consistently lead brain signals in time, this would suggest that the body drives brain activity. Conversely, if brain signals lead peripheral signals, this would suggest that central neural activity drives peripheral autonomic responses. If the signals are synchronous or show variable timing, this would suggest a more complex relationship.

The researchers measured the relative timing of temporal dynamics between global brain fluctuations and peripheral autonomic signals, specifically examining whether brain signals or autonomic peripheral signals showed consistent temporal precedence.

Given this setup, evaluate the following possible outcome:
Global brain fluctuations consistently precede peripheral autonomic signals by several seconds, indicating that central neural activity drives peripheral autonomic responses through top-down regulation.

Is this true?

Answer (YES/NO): NO